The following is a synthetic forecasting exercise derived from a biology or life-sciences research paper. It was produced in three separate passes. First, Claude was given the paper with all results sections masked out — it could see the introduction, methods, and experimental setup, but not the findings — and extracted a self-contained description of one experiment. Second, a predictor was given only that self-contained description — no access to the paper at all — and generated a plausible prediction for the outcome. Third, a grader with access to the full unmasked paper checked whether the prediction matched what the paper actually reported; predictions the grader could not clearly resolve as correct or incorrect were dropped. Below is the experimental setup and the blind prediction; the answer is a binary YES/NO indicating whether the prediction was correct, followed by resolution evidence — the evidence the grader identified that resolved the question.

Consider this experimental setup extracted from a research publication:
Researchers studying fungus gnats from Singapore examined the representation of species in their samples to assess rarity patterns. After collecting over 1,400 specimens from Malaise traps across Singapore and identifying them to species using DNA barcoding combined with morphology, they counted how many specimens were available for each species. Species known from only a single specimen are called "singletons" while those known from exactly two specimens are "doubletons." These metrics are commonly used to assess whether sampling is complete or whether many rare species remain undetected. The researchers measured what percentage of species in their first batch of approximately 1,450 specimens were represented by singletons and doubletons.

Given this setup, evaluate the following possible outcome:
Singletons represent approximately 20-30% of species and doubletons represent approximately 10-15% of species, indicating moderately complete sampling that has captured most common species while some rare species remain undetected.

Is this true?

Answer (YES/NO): NO